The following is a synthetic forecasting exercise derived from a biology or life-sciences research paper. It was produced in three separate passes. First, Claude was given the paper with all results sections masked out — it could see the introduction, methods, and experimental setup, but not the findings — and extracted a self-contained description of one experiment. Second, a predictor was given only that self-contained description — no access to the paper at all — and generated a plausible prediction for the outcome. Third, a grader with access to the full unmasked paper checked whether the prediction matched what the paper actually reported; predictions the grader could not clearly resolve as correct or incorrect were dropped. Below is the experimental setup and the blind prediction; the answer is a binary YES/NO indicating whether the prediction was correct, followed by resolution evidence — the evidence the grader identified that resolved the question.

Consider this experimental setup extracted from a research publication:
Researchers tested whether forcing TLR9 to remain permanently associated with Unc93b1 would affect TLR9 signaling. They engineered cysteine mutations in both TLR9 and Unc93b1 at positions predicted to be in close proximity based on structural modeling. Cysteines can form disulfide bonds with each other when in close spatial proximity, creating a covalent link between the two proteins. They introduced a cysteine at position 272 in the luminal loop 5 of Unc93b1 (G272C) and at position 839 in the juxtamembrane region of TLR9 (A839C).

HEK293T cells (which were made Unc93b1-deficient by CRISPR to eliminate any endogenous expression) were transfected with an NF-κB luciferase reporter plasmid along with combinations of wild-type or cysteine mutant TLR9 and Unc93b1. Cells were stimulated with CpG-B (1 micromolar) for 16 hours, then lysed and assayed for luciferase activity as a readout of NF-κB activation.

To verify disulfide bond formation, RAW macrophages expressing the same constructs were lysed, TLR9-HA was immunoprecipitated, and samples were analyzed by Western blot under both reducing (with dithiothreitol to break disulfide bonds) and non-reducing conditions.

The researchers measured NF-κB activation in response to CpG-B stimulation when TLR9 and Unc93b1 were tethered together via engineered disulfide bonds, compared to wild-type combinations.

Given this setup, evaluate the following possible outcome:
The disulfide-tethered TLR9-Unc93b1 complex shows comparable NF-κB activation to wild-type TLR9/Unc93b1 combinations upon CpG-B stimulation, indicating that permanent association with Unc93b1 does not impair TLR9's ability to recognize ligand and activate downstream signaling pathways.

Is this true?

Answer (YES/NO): NO